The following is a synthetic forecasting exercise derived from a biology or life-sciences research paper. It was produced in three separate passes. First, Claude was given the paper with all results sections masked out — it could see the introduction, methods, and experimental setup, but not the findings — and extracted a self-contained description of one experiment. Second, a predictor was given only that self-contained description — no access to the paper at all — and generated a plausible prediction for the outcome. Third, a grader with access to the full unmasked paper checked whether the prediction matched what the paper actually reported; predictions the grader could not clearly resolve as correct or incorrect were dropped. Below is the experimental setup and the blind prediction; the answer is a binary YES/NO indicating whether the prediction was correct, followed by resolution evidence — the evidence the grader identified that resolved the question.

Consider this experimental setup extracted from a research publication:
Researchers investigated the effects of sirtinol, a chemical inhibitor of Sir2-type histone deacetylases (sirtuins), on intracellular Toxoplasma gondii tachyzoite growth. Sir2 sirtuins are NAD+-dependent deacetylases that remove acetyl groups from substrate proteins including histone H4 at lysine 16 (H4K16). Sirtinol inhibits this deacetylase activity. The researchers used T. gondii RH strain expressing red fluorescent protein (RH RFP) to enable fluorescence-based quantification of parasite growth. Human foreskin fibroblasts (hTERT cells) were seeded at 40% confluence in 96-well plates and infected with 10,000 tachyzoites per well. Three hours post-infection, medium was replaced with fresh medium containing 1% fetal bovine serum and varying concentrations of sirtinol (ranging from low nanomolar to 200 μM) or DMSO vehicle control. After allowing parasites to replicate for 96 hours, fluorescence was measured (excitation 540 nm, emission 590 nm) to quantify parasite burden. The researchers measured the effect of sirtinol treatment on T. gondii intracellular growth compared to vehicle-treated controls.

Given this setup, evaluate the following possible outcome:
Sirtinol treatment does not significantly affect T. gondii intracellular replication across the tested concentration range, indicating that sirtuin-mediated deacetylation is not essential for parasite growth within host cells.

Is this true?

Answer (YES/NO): NO